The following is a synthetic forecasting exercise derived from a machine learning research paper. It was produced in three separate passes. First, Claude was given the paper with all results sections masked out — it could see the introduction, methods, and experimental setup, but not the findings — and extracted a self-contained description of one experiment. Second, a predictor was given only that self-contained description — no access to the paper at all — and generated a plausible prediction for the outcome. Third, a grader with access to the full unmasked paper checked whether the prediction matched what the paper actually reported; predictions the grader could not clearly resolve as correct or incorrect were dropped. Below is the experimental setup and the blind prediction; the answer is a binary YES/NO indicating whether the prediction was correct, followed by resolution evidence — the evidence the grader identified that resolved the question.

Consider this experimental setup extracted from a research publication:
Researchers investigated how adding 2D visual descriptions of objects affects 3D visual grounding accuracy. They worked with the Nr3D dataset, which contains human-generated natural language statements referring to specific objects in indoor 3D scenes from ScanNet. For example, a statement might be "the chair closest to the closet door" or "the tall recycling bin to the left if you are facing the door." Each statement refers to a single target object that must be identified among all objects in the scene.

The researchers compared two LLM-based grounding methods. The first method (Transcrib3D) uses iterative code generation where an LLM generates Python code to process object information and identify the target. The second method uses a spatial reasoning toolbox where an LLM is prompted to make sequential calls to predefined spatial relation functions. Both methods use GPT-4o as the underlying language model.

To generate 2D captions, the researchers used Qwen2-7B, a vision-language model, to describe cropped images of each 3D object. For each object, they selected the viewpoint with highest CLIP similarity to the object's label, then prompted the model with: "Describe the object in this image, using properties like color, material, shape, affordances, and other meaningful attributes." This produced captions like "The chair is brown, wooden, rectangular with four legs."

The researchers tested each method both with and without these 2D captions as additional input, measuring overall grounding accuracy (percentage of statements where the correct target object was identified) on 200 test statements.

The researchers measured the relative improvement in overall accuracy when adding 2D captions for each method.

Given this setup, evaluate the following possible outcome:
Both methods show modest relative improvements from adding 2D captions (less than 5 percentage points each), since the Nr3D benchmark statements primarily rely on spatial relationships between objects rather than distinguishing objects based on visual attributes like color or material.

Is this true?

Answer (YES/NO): NO